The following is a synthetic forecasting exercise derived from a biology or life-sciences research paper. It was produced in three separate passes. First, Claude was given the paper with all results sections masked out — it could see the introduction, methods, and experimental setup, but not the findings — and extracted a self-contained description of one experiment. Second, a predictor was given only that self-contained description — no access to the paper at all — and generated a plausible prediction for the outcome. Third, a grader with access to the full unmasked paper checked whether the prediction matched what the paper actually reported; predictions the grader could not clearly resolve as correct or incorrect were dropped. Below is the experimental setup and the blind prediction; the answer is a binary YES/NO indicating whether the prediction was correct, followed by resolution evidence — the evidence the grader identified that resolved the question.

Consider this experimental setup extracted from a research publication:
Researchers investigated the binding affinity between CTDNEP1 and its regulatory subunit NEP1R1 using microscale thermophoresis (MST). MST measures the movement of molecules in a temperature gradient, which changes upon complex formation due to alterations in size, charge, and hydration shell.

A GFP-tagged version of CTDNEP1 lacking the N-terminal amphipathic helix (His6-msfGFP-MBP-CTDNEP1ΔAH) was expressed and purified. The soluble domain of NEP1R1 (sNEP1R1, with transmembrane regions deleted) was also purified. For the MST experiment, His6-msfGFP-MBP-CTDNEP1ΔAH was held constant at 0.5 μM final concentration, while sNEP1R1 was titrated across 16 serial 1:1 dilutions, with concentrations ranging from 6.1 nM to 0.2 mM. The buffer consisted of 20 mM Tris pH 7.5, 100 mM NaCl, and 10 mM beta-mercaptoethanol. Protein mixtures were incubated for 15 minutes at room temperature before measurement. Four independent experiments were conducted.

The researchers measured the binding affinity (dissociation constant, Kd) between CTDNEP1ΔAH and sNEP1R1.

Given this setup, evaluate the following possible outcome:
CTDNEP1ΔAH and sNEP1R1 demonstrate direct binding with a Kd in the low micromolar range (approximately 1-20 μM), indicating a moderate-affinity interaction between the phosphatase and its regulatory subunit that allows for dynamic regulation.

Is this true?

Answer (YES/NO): YES